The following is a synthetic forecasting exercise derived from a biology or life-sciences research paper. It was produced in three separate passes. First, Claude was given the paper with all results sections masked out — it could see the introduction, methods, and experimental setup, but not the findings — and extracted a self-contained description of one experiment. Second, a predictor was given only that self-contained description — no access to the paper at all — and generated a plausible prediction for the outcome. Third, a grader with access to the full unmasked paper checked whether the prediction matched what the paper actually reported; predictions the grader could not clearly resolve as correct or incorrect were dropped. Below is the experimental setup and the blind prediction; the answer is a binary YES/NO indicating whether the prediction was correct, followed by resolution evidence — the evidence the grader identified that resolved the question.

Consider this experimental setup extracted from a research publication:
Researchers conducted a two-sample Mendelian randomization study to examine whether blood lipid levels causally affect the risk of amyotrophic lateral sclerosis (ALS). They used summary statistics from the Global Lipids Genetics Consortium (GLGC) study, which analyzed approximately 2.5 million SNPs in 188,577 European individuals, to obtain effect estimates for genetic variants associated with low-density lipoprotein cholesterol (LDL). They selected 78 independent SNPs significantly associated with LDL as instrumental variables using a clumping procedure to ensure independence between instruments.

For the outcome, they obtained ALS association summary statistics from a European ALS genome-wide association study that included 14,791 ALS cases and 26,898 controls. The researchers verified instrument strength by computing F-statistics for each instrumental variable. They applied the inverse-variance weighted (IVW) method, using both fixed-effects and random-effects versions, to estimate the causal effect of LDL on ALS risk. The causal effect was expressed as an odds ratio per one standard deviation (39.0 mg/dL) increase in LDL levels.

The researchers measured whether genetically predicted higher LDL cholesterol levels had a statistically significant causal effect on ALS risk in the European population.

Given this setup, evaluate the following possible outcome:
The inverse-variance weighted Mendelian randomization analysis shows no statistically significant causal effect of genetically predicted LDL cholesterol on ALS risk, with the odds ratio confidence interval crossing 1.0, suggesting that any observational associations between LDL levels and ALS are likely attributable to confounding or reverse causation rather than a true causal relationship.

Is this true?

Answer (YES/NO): NO